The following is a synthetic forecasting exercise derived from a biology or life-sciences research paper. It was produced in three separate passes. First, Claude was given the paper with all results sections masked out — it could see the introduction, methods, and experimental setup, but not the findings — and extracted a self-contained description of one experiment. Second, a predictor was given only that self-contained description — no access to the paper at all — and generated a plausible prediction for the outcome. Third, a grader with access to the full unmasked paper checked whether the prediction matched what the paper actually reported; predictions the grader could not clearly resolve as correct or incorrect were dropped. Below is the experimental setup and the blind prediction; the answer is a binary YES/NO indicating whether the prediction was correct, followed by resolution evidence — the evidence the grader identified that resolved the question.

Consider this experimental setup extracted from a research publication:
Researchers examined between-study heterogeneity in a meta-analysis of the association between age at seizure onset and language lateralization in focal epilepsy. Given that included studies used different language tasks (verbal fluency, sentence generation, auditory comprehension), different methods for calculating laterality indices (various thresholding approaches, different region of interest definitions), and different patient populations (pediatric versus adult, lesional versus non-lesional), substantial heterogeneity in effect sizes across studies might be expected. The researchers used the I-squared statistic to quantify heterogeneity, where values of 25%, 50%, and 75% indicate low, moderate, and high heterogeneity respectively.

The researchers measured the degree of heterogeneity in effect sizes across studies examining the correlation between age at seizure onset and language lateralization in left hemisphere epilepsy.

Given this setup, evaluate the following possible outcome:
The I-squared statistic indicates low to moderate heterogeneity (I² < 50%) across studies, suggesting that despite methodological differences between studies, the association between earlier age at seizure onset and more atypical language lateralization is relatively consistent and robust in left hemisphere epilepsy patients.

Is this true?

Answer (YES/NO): YES